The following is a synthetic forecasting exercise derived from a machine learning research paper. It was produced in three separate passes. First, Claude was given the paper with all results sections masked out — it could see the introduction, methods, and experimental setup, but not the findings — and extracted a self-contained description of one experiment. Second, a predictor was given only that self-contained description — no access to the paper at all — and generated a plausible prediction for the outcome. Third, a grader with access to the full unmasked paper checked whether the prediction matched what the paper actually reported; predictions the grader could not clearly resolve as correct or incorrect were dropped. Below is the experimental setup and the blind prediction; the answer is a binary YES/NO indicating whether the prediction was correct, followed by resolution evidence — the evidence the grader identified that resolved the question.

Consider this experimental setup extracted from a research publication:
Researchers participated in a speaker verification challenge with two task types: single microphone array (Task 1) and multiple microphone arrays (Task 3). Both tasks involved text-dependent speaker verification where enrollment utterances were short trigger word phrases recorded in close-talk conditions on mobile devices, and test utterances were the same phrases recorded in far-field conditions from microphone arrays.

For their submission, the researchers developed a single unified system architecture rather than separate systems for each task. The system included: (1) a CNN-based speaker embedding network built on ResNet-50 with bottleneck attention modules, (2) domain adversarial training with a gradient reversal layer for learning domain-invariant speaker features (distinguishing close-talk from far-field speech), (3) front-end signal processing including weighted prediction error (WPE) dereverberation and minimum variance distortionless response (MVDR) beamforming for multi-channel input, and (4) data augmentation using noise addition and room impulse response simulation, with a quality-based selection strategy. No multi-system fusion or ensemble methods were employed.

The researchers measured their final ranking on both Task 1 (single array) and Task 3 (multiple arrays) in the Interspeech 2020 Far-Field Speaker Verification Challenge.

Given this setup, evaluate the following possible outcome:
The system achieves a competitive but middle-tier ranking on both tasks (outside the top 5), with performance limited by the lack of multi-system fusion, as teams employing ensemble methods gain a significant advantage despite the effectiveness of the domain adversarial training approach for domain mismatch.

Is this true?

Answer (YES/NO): NO